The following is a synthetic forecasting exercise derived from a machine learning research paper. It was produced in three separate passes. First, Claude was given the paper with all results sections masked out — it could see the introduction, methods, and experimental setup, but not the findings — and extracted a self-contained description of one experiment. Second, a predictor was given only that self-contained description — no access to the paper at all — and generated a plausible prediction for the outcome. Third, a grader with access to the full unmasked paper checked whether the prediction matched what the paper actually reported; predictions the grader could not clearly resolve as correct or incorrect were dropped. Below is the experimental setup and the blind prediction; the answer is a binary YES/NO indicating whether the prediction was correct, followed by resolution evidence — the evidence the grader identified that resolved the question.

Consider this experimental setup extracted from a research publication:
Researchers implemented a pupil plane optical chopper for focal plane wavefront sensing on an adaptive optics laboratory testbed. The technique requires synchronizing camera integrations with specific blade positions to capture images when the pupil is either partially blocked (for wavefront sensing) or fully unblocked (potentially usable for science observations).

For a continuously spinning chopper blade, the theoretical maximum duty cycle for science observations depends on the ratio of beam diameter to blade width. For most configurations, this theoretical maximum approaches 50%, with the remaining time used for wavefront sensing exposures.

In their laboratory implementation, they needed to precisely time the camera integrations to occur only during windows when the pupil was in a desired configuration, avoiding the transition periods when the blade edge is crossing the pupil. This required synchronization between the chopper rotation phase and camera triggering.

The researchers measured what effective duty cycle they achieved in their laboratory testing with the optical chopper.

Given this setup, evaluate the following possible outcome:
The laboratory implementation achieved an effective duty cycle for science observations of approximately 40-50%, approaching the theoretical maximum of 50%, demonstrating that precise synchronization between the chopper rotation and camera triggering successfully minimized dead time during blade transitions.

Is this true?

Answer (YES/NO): NO